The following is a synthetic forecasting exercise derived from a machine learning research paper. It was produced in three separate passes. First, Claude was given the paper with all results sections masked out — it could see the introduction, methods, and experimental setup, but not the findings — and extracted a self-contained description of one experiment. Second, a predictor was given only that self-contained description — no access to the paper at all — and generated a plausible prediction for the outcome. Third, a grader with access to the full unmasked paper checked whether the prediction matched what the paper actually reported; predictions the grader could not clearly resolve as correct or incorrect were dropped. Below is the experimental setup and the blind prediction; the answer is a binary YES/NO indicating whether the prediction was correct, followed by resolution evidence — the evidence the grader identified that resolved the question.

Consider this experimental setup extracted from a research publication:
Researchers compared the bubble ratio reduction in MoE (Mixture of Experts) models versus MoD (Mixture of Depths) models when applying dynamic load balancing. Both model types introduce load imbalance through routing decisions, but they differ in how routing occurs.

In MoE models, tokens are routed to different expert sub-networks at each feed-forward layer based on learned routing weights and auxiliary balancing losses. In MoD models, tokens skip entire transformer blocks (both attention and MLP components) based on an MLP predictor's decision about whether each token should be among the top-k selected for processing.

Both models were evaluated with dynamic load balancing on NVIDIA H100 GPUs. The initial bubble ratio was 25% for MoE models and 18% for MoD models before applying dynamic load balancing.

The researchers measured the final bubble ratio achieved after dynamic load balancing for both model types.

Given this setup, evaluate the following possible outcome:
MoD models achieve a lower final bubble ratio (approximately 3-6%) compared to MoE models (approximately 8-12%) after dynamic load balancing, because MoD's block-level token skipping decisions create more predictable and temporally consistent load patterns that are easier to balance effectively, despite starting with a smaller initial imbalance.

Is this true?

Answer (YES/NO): YES